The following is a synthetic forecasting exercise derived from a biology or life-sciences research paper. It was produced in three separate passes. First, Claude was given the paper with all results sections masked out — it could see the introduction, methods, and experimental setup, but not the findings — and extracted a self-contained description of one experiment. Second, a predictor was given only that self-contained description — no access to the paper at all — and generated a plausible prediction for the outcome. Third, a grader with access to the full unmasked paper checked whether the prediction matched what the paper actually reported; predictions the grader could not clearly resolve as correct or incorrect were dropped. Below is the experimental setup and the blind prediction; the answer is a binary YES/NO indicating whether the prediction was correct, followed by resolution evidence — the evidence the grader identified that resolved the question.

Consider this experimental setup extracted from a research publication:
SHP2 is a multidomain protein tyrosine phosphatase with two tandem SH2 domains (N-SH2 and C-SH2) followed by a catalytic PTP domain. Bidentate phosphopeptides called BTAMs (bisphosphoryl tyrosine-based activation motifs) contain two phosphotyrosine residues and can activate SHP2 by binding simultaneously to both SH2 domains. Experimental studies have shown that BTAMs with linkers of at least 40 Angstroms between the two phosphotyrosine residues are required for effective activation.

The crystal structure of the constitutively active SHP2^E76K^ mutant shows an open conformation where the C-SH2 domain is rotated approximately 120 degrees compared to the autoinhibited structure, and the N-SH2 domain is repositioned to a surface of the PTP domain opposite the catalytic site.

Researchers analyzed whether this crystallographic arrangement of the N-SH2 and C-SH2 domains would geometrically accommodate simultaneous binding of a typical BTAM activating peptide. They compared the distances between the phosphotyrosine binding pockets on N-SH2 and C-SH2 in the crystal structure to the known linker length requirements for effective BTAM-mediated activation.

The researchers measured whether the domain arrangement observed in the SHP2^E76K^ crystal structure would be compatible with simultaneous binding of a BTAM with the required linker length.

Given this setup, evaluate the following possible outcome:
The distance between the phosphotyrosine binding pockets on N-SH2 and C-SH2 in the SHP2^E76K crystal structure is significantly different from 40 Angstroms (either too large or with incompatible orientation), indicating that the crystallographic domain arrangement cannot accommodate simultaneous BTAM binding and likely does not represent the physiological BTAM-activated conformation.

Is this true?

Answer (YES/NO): YES